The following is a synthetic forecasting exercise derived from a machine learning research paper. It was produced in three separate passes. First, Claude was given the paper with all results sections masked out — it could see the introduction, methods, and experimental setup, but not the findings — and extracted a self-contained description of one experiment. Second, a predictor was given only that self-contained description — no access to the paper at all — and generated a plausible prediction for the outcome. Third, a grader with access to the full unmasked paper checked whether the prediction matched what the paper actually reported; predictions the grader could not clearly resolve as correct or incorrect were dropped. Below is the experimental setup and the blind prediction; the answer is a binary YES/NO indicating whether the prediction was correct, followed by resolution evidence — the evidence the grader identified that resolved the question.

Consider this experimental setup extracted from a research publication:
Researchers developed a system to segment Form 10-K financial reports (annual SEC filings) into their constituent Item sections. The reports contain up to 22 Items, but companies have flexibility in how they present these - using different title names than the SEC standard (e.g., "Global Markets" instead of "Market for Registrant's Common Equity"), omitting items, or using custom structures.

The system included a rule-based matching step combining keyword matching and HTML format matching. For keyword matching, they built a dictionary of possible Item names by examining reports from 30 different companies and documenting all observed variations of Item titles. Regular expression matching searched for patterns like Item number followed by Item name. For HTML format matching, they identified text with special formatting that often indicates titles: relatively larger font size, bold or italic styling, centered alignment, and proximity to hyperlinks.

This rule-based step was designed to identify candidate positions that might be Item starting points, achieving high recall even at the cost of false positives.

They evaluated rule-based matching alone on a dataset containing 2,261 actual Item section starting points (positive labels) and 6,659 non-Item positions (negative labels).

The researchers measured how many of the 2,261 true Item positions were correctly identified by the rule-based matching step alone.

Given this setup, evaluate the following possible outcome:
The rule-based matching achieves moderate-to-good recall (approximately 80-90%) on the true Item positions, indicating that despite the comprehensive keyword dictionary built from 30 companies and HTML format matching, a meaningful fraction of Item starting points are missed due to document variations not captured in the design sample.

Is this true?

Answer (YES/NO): NO